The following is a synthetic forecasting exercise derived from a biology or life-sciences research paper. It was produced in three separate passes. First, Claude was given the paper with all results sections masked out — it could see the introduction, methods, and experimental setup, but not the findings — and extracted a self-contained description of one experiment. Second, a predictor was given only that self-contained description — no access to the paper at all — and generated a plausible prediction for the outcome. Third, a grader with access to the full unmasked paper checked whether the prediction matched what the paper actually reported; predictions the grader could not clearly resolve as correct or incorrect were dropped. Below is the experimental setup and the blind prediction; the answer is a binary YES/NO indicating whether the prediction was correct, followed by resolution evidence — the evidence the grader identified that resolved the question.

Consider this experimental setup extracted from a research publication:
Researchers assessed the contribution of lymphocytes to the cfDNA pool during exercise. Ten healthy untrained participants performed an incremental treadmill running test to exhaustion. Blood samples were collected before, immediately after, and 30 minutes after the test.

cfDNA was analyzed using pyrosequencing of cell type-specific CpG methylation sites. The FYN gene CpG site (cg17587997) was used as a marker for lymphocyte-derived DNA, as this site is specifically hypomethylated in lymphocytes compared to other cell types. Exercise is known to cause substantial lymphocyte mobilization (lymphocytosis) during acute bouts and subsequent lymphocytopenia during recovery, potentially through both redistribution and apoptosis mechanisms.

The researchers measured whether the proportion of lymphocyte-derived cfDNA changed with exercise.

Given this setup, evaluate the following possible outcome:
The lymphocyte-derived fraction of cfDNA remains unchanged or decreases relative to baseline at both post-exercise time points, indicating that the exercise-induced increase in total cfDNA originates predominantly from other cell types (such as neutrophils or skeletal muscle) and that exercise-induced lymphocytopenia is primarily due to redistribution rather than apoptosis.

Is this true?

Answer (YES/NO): NO